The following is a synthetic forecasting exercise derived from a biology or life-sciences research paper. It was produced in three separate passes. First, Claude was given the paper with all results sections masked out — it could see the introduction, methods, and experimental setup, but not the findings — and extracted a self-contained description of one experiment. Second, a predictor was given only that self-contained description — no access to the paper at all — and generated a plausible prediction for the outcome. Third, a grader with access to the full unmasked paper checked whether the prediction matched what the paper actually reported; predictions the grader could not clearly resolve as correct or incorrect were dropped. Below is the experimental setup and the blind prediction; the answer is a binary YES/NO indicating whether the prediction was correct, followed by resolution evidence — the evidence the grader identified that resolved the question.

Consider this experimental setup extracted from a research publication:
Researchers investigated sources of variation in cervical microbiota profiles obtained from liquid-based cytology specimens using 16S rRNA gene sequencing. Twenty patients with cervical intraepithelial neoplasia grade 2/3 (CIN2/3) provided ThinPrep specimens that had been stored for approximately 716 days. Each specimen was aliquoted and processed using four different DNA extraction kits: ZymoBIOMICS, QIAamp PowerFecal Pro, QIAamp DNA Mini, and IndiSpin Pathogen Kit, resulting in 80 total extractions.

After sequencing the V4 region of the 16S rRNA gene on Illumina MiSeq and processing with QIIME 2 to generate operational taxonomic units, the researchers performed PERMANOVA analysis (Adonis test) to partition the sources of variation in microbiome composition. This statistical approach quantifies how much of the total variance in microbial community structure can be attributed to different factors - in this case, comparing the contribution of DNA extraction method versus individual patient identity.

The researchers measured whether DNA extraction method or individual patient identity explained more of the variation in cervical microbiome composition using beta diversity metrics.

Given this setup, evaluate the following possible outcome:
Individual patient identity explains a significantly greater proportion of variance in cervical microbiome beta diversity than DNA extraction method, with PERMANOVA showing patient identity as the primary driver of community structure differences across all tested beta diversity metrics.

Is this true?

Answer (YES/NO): YES